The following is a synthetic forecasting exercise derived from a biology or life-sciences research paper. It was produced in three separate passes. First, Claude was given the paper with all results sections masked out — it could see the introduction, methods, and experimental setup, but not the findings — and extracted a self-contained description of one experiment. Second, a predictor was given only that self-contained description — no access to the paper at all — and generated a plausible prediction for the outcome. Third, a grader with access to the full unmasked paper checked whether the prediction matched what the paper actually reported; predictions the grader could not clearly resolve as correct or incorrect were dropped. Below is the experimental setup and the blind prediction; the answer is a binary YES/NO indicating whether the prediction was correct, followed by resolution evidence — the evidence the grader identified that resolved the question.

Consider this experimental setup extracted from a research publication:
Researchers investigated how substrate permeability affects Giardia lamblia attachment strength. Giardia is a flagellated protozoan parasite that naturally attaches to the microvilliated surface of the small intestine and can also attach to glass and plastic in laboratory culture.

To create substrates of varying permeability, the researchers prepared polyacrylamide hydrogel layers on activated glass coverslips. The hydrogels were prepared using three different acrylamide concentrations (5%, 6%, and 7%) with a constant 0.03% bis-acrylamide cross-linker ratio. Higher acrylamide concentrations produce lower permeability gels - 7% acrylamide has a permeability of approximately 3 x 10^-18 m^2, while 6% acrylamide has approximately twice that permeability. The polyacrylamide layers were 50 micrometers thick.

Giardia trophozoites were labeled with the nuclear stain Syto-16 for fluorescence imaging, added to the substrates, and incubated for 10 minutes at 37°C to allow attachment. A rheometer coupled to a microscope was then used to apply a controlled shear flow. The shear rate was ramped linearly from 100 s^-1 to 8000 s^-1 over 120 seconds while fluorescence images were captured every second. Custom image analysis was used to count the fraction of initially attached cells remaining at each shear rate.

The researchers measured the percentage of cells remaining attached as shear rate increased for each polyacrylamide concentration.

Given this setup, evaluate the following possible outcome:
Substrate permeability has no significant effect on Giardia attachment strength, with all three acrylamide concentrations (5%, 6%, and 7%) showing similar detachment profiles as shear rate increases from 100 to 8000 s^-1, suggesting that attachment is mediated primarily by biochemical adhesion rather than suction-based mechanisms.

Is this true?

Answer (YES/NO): NO